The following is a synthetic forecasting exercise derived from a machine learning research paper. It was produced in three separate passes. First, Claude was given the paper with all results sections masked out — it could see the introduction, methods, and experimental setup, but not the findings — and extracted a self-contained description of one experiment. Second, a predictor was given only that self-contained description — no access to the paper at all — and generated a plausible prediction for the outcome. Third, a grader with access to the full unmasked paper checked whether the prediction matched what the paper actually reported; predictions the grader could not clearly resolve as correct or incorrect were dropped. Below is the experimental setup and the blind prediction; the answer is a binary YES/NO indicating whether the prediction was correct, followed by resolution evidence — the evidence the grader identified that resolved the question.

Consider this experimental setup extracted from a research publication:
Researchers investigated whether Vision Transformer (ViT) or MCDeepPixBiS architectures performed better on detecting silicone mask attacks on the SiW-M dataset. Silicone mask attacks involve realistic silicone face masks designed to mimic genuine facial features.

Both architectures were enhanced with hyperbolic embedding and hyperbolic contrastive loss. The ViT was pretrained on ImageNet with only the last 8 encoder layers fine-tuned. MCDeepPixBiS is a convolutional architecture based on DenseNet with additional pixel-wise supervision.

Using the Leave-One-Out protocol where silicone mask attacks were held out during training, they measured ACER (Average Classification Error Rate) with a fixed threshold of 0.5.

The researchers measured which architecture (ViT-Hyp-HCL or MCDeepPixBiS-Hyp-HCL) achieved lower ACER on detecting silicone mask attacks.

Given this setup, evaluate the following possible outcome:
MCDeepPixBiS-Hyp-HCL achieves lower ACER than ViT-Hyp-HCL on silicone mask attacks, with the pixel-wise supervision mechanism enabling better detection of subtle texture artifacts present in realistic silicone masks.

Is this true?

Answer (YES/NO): YES